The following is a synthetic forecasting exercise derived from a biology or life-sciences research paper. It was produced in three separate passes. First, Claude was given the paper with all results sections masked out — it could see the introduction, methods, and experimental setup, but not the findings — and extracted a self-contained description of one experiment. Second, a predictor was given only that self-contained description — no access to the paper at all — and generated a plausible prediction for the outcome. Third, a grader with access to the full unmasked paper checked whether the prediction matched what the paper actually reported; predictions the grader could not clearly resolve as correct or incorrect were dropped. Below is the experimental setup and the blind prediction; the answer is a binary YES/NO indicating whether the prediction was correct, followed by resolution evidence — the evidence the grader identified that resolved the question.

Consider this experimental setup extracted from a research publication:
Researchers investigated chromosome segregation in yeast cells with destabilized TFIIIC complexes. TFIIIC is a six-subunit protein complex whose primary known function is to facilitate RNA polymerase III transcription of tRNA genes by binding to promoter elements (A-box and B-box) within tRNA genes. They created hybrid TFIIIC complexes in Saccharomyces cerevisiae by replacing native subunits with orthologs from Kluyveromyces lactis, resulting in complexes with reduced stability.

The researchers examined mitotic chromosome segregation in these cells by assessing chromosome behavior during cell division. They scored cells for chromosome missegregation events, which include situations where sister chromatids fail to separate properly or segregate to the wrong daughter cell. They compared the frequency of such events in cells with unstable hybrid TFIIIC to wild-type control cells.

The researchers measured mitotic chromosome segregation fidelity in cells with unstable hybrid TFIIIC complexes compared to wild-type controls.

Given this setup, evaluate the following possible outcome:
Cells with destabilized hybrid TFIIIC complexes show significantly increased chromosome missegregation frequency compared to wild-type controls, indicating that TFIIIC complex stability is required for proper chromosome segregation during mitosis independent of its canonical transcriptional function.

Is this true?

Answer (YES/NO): YES